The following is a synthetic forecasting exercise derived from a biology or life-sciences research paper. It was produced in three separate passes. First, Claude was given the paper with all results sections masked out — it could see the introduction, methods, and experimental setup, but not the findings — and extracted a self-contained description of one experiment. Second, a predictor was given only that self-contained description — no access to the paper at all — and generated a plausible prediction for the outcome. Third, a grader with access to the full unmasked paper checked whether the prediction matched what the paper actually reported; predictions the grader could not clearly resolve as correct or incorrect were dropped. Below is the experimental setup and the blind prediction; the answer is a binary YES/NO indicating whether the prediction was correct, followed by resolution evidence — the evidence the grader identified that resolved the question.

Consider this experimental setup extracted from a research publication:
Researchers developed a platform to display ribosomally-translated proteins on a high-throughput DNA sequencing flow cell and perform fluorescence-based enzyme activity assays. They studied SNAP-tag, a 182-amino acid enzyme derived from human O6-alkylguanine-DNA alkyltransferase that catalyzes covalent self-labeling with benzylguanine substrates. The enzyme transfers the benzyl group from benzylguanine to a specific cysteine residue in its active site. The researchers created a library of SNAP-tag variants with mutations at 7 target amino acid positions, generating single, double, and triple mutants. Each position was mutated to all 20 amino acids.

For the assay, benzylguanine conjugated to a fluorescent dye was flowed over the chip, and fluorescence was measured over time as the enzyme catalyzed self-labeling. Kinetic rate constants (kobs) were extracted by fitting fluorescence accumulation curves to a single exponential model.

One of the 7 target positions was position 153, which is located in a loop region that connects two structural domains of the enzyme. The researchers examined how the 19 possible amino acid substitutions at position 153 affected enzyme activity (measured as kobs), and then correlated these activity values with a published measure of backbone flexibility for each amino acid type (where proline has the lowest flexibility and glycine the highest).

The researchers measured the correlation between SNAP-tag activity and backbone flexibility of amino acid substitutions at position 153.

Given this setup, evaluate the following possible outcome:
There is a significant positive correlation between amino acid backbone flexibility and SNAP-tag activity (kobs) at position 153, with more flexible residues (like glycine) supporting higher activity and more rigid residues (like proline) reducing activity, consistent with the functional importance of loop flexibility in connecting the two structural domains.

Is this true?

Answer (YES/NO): YES